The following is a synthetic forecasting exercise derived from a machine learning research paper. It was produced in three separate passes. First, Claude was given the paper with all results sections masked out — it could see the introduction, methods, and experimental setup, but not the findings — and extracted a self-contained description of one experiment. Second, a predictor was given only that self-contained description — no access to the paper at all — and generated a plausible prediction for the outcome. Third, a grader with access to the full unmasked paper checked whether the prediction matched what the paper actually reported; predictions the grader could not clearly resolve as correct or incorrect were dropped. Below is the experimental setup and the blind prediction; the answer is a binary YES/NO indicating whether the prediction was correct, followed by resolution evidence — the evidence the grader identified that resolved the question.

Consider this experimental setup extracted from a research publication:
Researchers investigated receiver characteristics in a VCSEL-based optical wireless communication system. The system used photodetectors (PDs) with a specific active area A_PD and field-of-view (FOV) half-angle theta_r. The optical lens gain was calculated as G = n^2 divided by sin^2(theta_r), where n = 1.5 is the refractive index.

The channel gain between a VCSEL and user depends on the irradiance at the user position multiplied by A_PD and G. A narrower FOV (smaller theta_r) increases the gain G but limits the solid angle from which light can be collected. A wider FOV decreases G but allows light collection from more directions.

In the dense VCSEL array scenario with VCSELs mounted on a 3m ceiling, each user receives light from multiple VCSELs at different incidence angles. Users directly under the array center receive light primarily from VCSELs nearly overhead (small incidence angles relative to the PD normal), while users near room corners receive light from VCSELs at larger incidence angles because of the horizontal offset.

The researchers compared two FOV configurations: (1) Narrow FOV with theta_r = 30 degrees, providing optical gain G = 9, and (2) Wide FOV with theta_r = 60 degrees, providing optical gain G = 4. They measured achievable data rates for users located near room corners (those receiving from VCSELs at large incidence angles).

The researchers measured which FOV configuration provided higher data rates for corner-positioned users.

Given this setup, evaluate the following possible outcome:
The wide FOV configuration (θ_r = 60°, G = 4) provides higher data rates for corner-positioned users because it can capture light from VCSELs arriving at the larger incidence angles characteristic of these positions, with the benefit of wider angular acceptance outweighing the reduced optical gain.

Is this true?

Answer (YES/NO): NO